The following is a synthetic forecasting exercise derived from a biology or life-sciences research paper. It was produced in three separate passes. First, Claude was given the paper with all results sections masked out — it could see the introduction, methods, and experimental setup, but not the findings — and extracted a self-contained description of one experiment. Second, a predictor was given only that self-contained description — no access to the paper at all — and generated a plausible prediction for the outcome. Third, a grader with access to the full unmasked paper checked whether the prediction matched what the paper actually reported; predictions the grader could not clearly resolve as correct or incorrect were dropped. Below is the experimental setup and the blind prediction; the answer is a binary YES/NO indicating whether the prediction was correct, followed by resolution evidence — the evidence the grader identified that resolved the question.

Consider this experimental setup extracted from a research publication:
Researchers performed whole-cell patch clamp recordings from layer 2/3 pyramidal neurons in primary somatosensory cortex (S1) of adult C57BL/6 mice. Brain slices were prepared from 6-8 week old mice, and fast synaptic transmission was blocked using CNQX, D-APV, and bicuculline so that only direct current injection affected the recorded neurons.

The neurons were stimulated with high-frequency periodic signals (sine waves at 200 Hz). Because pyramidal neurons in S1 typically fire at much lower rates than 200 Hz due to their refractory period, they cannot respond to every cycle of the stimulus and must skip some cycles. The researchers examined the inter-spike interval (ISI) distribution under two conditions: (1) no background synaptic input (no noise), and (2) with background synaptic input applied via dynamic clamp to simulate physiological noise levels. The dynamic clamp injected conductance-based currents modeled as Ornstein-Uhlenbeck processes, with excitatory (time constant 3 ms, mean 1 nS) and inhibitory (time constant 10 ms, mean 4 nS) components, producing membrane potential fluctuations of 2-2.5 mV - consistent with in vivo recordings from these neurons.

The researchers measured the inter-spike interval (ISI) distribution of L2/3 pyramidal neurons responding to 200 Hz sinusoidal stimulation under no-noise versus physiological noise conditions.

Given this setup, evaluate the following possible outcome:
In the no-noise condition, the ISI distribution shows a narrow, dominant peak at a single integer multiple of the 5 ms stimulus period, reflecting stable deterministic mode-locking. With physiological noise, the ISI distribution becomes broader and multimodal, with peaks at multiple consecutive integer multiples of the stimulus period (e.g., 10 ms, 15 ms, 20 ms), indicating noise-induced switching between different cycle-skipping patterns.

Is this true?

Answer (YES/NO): NO